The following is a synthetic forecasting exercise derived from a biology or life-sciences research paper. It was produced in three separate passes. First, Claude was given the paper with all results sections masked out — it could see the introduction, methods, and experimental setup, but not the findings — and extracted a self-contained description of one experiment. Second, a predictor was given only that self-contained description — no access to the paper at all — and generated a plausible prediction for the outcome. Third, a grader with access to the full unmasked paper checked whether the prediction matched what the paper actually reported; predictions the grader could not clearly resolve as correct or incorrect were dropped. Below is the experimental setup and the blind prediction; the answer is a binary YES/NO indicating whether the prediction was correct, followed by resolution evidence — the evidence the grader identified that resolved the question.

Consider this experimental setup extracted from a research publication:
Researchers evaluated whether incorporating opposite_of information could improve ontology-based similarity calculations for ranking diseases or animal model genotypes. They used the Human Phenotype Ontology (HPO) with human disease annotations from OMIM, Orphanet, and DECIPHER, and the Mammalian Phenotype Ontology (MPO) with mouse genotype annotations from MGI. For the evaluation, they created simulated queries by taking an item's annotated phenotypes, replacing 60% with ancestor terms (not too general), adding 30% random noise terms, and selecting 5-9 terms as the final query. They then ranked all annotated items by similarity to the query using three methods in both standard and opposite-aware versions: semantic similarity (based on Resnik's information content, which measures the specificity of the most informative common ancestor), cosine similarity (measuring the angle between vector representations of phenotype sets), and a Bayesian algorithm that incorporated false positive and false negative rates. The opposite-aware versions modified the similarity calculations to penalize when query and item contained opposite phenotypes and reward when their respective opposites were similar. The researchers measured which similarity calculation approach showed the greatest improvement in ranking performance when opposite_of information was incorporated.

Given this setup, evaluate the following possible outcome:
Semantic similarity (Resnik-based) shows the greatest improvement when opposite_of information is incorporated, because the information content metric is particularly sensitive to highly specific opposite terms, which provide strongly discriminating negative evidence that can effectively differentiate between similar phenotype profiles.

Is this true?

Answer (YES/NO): NO